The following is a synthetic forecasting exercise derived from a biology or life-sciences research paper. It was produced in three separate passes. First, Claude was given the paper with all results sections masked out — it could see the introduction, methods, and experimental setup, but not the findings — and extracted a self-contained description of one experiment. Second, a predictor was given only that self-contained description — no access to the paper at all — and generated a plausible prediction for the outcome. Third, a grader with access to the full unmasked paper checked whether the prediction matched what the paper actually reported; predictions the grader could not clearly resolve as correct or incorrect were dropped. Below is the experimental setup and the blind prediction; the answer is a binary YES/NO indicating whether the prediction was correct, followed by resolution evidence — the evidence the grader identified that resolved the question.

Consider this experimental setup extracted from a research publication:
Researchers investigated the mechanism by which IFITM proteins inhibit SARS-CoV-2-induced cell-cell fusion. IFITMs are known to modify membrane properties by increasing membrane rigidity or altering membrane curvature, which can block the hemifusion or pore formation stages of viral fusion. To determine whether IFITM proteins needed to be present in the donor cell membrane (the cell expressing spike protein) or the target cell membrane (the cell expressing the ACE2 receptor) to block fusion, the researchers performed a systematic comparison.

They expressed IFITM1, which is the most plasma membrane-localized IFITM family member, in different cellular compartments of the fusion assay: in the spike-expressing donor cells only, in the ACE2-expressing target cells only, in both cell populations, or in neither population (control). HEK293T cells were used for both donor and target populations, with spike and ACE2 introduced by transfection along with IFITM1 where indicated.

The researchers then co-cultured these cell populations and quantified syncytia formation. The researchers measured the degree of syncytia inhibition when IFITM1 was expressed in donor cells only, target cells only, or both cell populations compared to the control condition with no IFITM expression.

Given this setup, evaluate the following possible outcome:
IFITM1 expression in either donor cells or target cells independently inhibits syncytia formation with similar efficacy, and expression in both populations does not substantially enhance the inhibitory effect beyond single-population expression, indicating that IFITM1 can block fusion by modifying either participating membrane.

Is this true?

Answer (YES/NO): NO